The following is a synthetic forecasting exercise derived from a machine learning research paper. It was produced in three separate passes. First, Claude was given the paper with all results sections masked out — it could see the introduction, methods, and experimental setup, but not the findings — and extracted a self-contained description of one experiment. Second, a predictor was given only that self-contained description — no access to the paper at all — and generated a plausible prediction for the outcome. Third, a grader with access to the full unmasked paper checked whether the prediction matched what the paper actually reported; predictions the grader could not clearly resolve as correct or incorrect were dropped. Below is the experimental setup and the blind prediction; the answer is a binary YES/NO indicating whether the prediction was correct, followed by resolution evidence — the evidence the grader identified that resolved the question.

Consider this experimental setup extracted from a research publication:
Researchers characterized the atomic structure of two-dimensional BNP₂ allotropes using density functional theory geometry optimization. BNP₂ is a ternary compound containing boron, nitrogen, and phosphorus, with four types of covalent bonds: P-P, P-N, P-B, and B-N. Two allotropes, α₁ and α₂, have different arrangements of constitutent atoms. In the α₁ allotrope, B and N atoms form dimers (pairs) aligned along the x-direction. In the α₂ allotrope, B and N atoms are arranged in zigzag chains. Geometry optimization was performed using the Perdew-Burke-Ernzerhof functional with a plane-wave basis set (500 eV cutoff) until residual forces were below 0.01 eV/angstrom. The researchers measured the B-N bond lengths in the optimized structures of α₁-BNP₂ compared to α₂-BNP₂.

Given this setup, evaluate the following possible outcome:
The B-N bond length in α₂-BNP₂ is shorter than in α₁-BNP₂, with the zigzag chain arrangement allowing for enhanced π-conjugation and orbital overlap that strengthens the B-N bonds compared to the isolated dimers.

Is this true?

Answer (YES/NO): NO